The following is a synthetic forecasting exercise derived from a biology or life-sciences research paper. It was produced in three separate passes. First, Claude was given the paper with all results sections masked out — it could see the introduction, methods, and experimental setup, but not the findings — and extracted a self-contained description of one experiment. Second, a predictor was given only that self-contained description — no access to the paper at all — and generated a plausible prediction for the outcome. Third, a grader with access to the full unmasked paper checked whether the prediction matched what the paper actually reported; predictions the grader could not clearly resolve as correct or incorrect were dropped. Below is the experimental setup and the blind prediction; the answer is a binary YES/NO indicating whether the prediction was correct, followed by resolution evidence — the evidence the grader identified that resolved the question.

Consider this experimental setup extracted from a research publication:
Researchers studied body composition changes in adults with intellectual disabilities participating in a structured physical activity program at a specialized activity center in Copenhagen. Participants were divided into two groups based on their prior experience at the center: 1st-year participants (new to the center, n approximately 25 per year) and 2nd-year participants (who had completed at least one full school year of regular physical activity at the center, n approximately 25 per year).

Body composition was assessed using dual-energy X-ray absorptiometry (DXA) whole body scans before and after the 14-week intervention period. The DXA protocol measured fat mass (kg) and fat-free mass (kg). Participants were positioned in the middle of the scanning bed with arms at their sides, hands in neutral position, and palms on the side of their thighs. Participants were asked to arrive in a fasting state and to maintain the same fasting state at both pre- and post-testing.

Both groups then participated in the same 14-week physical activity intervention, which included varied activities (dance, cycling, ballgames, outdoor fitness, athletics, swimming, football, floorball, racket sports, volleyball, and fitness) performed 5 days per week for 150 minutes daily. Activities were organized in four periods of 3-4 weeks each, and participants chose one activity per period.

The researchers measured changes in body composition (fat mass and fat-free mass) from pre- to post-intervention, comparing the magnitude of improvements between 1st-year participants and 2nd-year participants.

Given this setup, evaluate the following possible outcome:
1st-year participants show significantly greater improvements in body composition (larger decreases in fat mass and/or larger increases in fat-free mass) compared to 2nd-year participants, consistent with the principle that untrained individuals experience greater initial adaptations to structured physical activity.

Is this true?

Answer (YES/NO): NO